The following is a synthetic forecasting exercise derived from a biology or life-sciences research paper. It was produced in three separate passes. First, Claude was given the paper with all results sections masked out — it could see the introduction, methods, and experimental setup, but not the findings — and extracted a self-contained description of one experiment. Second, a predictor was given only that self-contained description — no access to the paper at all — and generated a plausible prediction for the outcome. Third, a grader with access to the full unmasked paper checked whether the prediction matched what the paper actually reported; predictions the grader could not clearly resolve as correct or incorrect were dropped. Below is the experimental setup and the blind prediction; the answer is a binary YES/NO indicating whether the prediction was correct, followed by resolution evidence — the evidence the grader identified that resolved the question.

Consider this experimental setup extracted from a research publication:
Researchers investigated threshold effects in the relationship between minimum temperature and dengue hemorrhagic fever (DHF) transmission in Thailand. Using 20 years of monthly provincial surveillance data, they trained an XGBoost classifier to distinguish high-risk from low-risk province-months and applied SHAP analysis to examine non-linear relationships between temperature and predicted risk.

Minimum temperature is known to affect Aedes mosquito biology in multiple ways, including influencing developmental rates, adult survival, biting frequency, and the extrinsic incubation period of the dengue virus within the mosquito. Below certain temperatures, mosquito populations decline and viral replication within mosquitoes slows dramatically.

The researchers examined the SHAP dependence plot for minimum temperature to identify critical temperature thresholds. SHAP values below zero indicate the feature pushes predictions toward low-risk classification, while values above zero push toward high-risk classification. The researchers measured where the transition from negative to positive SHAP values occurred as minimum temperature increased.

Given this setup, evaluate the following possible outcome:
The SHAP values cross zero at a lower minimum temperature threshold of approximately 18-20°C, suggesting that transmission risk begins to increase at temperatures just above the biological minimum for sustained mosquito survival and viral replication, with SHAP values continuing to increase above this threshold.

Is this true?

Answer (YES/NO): NO